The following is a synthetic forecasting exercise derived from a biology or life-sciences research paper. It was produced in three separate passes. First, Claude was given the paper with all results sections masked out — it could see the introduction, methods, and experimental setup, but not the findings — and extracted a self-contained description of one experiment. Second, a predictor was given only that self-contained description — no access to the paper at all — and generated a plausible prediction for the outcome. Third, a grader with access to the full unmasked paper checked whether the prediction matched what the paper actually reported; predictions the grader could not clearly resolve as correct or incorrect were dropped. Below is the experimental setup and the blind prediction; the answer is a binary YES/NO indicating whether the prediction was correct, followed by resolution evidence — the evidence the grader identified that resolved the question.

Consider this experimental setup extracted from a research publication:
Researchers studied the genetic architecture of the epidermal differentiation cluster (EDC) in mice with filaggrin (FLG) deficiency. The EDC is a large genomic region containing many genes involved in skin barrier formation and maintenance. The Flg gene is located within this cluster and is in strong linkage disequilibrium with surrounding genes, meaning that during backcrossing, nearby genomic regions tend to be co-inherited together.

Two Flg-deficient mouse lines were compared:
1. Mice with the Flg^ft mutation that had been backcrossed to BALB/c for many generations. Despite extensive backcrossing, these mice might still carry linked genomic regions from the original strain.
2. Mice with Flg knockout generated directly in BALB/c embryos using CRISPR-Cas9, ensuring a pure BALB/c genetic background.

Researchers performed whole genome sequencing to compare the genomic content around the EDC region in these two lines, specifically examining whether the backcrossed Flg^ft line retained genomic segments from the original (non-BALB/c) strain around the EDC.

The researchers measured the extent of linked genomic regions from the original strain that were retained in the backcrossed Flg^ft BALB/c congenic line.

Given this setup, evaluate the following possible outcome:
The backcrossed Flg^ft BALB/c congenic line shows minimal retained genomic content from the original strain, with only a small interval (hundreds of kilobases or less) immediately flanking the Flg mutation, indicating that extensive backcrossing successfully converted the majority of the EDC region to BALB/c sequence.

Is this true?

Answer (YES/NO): NO